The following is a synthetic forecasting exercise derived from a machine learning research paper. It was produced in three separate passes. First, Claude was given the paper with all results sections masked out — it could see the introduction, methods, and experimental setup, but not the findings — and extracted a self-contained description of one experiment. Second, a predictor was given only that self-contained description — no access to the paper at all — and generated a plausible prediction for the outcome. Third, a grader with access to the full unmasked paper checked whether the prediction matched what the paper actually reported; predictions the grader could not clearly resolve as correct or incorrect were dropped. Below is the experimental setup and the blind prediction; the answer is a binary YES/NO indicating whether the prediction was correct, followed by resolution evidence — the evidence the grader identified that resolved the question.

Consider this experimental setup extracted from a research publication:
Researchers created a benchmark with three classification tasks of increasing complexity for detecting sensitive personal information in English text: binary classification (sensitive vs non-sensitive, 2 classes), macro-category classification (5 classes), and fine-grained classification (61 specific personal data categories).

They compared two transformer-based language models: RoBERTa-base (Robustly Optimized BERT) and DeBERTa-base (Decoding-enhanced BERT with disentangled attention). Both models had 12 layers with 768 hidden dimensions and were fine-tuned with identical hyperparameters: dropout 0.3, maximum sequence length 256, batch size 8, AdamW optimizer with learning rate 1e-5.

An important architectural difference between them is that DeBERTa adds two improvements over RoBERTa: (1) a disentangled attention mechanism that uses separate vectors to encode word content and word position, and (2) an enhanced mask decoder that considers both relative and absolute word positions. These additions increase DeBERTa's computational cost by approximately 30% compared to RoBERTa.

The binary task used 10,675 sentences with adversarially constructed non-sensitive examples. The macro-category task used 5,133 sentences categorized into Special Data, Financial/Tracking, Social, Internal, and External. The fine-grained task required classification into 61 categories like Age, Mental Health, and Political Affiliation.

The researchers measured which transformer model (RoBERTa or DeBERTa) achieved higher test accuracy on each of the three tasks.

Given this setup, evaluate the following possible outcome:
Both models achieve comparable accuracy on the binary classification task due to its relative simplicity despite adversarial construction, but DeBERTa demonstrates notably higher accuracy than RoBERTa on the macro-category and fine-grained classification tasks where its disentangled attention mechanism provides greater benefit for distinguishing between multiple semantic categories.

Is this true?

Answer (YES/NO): NO